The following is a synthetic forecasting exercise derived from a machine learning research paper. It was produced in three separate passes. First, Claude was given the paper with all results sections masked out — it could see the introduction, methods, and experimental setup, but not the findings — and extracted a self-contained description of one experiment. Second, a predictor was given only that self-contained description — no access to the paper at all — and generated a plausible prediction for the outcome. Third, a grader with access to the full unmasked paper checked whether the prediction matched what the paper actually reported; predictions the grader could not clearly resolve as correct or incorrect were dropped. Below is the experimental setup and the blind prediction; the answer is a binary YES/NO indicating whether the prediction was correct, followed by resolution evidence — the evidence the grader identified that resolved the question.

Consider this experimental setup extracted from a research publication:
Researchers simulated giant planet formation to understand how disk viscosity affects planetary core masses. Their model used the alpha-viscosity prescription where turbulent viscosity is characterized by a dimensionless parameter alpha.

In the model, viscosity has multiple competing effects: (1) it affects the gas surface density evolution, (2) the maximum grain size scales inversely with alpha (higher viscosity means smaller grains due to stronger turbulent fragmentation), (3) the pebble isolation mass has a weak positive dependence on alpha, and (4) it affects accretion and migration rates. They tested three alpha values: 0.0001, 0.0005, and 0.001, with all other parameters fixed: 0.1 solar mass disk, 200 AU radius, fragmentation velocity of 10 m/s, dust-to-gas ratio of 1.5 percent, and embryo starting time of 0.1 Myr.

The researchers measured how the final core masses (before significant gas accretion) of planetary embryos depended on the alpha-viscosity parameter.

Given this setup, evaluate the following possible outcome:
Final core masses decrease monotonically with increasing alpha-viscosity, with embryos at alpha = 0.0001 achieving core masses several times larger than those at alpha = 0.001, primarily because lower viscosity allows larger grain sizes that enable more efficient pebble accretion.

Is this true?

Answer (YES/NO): NO